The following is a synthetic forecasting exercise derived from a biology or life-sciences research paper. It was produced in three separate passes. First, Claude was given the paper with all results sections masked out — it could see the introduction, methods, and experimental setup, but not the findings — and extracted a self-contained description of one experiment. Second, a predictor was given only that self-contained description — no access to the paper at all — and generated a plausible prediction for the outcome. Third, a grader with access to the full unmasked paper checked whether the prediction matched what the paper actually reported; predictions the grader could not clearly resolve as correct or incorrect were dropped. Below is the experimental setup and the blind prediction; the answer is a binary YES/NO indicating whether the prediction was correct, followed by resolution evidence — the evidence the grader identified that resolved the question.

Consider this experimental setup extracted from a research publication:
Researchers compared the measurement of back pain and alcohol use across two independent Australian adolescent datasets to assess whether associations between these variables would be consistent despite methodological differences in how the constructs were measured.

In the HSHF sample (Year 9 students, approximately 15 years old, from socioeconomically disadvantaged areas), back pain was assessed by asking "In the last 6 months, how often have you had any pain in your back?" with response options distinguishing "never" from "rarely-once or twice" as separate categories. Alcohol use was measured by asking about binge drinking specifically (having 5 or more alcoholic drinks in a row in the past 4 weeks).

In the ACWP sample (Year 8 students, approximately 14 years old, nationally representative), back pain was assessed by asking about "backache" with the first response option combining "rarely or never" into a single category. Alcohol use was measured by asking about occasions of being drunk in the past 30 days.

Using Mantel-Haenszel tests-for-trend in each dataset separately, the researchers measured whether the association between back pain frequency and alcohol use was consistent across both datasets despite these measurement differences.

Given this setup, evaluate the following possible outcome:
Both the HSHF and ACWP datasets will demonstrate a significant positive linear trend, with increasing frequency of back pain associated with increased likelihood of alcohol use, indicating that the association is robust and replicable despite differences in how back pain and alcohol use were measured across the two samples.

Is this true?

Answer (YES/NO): YES